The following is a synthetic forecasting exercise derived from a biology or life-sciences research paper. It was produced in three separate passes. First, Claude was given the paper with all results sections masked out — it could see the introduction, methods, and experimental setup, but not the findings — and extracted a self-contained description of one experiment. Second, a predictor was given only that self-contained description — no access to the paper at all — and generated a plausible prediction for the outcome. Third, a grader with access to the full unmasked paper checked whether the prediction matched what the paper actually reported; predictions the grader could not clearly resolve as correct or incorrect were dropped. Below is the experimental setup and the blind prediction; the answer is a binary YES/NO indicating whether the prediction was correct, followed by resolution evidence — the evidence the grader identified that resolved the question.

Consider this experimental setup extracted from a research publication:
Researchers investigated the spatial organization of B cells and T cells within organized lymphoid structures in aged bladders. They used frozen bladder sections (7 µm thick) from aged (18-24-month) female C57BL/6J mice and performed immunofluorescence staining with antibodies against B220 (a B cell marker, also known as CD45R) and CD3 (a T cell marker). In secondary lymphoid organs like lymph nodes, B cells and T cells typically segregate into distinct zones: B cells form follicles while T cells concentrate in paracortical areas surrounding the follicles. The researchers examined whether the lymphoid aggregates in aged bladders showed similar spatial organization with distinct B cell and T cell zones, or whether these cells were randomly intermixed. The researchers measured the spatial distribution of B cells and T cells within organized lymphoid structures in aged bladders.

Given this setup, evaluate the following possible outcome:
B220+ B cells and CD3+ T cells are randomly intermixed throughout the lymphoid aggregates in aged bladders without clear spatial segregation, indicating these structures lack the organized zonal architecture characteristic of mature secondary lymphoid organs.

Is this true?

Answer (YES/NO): NO